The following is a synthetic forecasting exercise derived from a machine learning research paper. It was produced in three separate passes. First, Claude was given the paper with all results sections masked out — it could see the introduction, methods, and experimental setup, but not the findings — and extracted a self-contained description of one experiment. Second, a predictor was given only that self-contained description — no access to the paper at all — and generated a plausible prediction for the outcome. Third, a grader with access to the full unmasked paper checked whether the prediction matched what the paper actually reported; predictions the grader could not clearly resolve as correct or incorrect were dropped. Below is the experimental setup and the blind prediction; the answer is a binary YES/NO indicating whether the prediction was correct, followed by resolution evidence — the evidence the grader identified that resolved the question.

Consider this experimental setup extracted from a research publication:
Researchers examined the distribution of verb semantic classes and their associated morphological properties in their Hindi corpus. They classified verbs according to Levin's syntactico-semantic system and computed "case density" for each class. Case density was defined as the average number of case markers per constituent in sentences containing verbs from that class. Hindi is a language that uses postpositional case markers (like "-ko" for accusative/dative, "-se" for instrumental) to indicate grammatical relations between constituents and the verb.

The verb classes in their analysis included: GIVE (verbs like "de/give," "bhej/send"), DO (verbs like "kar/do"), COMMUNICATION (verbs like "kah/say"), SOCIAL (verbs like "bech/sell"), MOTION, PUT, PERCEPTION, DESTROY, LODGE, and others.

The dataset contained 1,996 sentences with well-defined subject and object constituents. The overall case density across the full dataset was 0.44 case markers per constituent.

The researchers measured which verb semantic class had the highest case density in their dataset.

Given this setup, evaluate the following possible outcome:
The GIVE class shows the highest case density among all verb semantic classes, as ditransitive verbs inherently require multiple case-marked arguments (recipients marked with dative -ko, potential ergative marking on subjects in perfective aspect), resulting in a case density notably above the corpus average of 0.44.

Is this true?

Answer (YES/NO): NO